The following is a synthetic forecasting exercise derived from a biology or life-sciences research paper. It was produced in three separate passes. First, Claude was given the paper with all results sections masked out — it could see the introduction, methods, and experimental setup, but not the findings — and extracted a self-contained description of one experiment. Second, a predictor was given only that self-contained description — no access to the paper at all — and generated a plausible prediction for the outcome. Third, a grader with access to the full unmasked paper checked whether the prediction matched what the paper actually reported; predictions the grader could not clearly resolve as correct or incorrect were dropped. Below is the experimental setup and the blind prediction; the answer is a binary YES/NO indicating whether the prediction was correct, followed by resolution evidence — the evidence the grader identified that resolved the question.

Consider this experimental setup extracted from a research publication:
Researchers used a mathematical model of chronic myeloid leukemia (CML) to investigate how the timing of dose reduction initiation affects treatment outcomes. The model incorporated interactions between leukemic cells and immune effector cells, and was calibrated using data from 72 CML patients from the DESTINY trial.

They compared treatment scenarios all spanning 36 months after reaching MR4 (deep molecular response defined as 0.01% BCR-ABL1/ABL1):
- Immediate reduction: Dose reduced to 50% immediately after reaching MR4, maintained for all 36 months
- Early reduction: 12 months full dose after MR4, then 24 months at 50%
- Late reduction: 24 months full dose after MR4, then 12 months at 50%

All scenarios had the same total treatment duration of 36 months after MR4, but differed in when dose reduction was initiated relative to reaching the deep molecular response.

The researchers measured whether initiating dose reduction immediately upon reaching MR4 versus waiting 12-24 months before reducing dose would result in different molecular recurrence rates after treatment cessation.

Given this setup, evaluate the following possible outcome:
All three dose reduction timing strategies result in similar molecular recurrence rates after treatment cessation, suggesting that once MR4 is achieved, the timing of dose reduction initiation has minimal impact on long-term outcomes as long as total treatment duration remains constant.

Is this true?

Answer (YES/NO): NO